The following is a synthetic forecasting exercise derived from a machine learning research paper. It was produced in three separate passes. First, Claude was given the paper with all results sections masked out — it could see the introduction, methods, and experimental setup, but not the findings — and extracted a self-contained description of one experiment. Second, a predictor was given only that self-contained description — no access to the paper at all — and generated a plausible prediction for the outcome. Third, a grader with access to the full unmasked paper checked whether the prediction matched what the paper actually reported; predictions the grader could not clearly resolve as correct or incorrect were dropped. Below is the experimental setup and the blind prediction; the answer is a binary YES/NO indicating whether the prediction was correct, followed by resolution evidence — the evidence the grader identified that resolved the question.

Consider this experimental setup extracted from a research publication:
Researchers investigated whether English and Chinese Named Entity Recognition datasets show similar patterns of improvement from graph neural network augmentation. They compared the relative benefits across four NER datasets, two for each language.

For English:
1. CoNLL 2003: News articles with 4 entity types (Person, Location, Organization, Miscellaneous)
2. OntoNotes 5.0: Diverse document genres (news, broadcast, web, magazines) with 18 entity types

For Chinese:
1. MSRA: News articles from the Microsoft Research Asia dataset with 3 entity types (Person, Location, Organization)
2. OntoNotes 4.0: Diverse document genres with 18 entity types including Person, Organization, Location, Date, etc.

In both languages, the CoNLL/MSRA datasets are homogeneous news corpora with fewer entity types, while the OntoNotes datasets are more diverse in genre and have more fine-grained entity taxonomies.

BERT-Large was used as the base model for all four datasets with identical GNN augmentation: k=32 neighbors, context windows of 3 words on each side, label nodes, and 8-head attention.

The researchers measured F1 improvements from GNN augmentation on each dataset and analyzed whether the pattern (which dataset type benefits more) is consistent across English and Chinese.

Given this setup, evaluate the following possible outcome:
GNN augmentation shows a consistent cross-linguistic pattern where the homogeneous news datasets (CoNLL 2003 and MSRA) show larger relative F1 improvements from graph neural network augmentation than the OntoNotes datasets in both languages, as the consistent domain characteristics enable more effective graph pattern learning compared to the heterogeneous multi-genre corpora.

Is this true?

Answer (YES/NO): NO